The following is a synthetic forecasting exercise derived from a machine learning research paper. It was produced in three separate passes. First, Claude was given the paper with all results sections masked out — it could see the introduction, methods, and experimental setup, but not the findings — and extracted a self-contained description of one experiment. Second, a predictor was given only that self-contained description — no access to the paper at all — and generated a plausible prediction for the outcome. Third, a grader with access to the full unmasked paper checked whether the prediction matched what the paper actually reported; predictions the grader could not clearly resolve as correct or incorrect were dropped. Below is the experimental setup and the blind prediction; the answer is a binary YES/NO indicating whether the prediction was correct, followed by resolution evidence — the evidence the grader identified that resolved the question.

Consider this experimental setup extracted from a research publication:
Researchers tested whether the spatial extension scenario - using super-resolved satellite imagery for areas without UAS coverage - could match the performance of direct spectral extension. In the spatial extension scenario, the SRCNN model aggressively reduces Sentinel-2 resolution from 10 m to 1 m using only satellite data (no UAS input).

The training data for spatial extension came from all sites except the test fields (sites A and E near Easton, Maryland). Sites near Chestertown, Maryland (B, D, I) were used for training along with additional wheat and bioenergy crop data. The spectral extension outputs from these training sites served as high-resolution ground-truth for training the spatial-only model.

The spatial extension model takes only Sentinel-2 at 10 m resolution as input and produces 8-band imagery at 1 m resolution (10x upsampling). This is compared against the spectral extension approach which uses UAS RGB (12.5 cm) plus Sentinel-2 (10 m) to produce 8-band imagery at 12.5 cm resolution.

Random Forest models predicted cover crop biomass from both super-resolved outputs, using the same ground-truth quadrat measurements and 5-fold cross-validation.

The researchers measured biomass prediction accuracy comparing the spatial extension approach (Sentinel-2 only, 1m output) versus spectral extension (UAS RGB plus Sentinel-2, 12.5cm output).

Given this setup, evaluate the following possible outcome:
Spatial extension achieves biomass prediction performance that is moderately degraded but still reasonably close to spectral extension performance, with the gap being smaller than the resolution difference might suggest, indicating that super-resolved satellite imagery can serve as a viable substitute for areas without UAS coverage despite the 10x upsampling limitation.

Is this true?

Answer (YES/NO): NO